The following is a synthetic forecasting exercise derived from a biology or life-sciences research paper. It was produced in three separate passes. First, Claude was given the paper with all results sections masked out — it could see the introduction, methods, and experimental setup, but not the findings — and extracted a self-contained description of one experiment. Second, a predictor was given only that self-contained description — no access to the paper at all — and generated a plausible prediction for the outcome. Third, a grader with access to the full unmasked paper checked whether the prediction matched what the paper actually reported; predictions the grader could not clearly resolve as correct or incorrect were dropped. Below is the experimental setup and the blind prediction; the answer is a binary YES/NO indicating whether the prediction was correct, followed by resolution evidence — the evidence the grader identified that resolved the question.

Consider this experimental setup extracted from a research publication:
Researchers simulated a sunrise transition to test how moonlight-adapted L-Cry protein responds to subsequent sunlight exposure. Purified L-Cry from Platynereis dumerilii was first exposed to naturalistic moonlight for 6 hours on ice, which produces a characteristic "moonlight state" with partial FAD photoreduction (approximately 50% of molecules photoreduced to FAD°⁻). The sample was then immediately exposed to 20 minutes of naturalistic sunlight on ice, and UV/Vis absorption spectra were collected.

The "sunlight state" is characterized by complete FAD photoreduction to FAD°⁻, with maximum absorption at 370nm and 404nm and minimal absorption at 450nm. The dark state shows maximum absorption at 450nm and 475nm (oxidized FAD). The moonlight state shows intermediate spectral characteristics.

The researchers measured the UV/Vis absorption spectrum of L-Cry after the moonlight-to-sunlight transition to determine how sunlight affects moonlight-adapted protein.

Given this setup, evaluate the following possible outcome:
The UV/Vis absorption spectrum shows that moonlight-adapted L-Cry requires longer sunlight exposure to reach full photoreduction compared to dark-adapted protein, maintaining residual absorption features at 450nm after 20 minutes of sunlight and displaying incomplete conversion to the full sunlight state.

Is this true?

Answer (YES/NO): NO